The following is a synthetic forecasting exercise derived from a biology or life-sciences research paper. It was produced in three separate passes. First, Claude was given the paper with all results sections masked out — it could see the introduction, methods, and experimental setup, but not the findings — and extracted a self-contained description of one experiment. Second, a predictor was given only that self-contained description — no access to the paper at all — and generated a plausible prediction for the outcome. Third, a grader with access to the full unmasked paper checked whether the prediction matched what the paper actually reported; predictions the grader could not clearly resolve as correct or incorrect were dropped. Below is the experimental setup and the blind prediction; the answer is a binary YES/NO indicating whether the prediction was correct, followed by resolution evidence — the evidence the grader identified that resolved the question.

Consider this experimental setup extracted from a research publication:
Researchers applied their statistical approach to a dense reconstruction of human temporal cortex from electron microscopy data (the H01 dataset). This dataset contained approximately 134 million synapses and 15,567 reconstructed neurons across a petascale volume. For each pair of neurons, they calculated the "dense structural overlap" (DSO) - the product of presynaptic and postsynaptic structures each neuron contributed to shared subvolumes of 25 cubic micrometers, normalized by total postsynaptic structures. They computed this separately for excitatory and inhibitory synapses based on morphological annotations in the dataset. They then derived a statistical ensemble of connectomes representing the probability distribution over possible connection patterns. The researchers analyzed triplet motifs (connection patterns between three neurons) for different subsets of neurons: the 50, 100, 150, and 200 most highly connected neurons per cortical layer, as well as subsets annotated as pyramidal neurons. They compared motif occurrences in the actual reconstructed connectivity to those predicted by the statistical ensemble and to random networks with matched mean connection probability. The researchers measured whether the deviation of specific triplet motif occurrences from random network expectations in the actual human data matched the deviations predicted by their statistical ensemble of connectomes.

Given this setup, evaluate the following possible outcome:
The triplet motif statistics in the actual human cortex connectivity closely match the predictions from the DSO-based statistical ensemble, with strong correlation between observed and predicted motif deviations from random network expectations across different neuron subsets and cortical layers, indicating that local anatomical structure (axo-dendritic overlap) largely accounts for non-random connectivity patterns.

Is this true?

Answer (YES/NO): YES